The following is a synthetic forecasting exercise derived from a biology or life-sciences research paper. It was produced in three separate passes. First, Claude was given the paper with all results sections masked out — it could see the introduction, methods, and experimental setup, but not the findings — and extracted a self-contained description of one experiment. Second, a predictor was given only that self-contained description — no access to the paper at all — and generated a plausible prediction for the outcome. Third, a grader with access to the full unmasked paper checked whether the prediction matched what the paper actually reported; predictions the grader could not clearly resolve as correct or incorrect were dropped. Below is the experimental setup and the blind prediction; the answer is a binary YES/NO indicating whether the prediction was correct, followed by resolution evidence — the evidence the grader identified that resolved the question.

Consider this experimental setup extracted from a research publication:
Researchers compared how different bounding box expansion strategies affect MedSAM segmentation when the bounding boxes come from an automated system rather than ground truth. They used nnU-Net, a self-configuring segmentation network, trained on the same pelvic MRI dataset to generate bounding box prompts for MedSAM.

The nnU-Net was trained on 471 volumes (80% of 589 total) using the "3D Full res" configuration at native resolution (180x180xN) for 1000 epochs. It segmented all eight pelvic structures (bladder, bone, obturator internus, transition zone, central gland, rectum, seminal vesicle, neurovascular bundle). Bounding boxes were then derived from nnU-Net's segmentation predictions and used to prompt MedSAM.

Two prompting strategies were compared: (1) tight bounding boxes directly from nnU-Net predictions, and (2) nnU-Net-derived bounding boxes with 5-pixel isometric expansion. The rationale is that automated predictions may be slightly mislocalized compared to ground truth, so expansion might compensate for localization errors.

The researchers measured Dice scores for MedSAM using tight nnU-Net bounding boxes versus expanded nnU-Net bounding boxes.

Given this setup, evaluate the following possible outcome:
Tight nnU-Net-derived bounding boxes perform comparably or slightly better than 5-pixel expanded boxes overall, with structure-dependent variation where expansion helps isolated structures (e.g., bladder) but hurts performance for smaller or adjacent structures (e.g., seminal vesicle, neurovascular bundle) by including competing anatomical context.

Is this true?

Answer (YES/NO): NO